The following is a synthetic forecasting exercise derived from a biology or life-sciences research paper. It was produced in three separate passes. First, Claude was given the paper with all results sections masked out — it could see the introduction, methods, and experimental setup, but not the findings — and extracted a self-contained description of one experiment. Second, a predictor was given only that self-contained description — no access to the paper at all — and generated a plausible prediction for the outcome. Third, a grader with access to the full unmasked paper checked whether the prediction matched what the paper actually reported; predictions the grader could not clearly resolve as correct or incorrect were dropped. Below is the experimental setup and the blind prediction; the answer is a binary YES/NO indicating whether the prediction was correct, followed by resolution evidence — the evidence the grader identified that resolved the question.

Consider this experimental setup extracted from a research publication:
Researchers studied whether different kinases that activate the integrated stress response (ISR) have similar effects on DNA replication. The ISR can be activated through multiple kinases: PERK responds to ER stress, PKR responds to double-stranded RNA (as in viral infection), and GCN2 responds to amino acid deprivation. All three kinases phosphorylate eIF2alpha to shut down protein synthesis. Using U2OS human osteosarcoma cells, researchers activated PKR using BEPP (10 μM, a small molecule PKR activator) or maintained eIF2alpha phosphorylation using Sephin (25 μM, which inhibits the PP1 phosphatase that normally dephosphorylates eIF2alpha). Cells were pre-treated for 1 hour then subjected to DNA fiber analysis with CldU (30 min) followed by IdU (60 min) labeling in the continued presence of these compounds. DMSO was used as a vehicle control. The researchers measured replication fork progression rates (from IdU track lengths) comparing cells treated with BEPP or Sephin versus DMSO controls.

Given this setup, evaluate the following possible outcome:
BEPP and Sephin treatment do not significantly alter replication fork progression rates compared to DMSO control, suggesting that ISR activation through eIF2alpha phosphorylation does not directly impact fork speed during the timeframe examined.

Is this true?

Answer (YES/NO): NO